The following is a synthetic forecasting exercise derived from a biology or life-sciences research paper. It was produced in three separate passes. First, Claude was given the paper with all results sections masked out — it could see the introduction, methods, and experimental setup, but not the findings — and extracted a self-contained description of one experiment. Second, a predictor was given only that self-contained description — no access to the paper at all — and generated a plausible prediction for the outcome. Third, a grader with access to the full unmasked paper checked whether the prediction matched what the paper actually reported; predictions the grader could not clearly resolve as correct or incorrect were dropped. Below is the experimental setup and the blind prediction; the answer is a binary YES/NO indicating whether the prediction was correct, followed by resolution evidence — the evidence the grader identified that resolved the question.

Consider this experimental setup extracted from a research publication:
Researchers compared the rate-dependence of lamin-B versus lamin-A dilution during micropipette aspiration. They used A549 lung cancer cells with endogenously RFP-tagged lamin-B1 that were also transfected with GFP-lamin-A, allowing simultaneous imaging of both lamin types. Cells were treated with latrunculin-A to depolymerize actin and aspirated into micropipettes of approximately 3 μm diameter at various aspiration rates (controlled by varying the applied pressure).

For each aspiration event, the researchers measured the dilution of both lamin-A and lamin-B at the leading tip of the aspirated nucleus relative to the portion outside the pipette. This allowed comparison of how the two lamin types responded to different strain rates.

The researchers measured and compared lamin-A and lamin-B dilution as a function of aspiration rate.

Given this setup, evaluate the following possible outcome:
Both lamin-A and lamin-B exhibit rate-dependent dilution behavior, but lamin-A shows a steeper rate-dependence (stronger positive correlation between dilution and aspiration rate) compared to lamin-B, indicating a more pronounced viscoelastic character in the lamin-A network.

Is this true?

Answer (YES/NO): NO